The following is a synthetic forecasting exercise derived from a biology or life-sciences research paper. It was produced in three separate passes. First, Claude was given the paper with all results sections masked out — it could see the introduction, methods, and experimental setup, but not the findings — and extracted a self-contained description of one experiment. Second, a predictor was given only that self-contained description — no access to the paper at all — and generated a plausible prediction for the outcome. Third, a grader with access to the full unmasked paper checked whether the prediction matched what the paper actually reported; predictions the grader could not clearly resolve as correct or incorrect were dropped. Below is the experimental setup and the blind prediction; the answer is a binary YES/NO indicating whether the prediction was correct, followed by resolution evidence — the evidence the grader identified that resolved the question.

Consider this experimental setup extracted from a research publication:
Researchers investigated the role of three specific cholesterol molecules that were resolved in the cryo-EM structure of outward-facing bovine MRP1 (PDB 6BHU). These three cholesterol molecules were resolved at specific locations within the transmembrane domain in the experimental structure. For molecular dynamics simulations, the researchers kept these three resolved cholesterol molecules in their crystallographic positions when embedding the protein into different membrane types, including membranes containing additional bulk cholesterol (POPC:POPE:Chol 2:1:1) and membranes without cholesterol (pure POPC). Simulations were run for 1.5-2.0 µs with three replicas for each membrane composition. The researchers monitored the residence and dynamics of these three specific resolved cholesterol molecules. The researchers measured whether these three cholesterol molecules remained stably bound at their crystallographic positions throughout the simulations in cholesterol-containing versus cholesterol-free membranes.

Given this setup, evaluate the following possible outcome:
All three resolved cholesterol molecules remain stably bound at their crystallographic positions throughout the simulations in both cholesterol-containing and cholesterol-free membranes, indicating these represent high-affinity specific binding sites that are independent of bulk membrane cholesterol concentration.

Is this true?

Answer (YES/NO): NO